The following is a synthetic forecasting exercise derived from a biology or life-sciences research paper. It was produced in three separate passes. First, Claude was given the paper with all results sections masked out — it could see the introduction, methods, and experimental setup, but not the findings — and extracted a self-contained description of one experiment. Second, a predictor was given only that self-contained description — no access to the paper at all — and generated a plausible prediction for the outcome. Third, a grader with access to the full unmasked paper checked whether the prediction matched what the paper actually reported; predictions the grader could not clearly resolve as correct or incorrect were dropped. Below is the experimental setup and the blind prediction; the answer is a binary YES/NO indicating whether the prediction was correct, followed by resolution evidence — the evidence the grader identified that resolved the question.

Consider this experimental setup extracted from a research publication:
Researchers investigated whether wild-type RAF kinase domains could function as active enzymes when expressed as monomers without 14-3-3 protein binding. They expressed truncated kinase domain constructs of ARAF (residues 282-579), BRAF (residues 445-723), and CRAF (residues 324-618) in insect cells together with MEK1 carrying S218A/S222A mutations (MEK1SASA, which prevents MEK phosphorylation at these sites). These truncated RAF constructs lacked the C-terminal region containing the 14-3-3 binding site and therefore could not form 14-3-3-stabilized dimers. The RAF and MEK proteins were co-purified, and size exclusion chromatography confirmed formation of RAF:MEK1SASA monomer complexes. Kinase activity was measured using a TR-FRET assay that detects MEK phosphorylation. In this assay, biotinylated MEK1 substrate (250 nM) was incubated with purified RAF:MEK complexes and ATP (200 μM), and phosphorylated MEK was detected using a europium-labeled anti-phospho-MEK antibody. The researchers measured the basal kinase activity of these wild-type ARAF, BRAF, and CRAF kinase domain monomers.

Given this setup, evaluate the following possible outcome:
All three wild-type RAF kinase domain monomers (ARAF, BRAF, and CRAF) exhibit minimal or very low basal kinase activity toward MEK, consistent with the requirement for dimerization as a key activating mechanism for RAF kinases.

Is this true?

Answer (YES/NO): NO